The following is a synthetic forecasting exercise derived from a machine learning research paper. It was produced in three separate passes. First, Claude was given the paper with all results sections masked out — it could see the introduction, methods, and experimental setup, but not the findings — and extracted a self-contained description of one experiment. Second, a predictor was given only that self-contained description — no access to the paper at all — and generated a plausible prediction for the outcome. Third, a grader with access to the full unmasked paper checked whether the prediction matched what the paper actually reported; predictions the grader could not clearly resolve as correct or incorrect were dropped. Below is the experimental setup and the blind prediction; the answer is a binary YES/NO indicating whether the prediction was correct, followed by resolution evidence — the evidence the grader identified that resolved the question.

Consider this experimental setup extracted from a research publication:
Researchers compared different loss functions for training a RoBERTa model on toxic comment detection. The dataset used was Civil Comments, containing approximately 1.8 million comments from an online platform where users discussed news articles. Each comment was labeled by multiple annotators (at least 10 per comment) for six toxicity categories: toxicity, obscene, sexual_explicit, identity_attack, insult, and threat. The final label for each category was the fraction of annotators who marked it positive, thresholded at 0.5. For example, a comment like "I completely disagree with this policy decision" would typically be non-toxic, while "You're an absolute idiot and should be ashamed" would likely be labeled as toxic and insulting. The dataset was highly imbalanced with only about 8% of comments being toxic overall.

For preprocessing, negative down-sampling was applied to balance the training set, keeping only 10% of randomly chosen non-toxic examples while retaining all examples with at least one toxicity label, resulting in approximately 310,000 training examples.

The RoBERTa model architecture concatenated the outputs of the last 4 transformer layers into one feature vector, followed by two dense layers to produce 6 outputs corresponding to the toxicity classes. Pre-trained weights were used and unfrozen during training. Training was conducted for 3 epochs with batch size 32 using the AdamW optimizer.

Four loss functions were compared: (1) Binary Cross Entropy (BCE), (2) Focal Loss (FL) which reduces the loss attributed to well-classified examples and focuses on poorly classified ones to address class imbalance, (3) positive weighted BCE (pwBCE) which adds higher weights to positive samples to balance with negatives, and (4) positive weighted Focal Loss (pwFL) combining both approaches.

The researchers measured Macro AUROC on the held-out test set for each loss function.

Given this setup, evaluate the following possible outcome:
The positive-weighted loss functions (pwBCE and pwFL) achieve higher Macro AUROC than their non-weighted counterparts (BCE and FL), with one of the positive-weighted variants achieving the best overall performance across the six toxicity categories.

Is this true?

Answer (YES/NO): NO